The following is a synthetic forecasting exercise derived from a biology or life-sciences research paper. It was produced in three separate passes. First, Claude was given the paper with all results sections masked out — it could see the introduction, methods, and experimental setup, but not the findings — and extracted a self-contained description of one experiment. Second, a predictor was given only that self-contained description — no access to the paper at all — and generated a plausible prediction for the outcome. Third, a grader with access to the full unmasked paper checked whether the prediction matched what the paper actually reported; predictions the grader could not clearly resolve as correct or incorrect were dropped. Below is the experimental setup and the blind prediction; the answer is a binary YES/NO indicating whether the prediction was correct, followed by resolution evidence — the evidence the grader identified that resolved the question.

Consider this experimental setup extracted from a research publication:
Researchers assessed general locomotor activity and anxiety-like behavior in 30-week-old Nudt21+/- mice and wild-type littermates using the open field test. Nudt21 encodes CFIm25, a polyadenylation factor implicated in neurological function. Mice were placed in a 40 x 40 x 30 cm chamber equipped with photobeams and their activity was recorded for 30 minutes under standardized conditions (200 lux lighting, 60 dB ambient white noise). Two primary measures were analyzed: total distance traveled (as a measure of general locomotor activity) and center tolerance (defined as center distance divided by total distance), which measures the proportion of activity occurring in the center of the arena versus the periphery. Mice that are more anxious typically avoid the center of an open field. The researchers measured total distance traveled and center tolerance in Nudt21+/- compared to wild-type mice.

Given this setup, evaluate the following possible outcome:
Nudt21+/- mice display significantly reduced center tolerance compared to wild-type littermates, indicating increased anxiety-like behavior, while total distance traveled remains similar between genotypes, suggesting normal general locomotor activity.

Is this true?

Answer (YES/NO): NO